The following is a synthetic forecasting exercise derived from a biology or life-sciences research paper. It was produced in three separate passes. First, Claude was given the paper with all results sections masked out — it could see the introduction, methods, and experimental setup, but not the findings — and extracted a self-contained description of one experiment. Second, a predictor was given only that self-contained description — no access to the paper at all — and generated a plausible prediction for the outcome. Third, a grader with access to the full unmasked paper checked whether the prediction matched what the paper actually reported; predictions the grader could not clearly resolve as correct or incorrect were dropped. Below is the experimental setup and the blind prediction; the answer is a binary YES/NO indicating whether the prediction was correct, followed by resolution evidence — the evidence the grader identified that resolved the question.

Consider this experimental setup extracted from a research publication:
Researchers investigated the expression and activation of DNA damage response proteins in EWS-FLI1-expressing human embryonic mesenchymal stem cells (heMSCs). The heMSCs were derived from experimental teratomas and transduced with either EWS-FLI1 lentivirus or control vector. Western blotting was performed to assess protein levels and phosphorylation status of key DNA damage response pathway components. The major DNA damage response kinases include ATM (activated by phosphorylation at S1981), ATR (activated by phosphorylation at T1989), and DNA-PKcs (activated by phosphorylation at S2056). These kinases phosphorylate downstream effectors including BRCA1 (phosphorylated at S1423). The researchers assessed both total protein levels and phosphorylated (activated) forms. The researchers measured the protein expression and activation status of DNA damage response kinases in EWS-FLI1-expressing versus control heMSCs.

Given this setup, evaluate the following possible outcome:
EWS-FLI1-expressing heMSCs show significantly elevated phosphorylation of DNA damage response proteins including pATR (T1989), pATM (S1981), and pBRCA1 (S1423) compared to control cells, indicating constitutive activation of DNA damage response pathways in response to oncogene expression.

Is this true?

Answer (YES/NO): NO